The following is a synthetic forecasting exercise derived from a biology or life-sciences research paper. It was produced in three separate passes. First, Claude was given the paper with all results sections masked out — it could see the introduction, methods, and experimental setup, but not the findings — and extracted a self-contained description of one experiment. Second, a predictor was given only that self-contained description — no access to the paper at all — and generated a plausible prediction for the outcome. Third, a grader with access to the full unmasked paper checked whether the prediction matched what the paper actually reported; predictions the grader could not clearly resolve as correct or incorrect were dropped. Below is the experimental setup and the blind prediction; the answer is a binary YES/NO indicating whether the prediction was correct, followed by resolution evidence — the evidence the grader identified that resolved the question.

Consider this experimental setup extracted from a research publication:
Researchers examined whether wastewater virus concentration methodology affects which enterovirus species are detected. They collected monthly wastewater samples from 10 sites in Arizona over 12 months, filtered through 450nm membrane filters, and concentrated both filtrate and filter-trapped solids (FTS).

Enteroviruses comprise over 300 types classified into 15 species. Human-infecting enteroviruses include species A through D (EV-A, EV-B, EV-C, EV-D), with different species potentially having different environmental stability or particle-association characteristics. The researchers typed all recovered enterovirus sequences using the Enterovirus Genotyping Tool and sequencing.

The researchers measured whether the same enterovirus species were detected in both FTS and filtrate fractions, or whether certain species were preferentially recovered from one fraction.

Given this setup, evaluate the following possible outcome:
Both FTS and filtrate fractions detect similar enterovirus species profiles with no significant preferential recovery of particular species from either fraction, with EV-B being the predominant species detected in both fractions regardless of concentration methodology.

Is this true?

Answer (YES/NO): NO